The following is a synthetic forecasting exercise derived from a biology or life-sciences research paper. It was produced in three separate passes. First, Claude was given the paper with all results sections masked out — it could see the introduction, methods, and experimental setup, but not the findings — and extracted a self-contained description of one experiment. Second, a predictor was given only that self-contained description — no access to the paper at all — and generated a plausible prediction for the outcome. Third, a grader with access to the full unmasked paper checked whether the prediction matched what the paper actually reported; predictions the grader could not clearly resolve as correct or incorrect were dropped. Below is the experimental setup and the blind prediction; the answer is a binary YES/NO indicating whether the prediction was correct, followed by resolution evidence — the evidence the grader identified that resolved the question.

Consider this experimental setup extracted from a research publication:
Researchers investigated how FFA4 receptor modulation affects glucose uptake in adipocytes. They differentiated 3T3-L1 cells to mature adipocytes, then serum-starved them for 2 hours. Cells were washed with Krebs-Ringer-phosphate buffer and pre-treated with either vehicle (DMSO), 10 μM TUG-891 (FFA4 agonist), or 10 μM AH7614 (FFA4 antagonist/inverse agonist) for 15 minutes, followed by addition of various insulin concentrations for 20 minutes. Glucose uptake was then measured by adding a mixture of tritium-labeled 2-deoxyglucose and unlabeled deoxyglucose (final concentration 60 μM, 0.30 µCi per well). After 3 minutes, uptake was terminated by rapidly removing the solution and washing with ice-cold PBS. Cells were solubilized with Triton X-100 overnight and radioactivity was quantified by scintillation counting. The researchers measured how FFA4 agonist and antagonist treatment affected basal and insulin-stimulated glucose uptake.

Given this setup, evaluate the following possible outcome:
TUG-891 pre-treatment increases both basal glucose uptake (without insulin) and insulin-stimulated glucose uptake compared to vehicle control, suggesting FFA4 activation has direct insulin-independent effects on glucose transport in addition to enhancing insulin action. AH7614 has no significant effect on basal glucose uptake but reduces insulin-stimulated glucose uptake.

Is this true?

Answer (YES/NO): NO